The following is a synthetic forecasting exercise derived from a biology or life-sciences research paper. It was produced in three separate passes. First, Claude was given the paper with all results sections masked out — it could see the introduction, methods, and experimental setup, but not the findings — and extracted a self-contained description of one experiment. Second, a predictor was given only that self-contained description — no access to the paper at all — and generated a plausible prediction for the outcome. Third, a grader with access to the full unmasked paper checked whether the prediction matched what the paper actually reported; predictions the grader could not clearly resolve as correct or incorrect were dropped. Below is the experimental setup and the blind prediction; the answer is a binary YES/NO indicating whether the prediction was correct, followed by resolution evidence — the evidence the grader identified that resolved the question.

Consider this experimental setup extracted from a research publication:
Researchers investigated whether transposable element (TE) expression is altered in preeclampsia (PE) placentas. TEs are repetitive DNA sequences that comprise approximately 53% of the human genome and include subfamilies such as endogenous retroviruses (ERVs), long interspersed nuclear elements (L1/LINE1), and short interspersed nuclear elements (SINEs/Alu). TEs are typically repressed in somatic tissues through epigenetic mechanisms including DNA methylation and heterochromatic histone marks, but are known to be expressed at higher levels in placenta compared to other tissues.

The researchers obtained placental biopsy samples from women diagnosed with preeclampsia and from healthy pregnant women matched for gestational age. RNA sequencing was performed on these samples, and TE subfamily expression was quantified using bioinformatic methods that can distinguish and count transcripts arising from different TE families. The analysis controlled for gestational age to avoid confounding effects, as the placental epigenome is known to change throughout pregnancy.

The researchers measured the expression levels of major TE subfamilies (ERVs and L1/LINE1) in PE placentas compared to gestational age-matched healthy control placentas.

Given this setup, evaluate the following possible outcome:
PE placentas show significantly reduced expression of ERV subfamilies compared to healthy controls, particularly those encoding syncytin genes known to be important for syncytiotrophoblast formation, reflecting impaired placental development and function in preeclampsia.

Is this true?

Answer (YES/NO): NO